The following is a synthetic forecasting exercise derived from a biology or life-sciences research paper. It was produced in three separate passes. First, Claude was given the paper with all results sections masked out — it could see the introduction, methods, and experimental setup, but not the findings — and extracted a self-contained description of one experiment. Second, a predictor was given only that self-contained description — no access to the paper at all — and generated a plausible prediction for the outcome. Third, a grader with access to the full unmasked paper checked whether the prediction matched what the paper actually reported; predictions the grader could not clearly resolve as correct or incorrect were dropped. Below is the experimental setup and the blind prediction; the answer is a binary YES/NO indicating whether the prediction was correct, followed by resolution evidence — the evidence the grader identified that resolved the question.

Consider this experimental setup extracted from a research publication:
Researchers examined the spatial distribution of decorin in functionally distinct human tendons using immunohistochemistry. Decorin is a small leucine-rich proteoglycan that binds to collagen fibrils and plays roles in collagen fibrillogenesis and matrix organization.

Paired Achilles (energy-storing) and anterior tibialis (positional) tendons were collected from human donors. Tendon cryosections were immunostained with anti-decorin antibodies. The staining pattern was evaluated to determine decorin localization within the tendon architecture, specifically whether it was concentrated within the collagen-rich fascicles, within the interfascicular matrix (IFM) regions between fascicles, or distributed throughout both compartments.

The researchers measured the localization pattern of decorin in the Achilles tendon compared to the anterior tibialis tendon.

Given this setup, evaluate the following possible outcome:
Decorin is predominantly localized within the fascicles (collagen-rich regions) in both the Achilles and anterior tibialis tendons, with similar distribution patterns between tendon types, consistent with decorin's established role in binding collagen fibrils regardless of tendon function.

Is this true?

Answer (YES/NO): NO